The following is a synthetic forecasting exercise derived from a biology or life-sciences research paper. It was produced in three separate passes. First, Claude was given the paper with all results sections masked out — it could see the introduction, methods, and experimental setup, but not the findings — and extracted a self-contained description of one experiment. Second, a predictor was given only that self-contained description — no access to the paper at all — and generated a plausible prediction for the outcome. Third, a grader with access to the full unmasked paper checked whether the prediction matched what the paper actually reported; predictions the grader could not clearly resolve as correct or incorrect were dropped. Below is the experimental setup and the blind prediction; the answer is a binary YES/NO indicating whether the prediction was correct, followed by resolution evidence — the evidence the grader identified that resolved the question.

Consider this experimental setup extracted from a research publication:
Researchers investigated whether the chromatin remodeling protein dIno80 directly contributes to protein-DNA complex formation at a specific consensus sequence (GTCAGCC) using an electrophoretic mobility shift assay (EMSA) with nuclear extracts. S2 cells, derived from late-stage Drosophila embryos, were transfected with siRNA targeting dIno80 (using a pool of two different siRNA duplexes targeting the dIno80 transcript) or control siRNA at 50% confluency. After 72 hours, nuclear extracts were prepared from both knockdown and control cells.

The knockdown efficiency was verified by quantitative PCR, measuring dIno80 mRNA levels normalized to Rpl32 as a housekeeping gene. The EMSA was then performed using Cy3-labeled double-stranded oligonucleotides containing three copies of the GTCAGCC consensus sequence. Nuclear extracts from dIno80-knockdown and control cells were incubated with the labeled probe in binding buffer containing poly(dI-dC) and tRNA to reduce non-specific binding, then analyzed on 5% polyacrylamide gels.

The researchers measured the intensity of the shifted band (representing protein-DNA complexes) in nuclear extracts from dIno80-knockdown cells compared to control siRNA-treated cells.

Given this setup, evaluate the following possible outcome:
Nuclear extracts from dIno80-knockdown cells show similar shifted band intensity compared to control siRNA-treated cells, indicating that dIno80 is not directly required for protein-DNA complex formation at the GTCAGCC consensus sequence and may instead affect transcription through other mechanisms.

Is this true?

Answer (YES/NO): NO